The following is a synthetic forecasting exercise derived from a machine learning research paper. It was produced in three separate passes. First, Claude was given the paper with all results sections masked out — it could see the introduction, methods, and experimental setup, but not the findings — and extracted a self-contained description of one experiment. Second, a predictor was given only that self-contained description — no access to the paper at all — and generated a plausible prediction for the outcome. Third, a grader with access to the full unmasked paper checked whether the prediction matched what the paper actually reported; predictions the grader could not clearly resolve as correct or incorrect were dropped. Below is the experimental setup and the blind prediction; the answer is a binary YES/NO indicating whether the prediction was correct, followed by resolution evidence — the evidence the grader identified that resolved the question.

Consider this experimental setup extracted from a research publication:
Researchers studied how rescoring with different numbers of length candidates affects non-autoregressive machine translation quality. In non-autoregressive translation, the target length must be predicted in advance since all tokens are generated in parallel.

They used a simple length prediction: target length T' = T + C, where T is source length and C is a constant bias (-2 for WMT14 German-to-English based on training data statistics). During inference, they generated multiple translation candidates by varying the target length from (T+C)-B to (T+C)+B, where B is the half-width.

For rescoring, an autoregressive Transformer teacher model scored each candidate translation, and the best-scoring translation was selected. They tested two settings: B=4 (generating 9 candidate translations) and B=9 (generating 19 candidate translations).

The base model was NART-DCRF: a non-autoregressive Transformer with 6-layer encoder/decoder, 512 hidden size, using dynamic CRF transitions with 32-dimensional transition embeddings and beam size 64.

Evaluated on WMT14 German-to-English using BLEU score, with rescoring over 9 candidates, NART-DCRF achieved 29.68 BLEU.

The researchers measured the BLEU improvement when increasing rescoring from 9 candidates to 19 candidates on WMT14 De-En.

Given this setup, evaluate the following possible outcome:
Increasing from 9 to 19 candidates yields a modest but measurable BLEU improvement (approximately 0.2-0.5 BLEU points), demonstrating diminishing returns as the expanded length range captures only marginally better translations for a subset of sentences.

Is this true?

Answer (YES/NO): YES